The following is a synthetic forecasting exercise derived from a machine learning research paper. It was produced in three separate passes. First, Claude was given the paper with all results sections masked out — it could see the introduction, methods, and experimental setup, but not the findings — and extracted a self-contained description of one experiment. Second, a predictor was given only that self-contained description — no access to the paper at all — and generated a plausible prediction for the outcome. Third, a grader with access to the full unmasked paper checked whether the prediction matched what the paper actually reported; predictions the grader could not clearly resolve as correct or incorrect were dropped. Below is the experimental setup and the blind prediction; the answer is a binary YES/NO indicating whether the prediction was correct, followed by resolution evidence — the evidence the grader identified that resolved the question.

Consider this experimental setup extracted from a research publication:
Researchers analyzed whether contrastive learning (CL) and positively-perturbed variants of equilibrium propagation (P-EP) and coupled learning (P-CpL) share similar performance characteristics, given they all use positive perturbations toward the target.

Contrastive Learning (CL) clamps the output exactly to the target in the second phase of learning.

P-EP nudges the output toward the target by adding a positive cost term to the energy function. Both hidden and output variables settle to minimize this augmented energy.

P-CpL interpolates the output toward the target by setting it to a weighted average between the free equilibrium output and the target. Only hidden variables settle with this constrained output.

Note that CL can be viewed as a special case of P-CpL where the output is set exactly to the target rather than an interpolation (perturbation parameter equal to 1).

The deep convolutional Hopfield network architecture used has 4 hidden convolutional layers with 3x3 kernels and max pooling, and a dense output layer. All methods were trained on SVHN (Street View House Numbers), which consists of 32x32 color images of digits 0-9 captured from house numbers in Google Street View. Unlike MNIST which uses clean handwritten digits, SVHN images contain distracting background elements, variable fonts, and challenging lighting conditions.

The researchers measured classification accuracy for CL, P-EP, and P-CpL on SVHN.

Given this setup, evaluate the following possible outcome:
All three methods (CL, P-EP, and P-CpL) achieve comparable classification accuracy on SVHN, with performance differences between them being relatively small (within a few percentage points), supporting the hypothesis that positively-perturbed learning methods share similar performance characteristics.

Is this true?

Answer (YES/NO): NO